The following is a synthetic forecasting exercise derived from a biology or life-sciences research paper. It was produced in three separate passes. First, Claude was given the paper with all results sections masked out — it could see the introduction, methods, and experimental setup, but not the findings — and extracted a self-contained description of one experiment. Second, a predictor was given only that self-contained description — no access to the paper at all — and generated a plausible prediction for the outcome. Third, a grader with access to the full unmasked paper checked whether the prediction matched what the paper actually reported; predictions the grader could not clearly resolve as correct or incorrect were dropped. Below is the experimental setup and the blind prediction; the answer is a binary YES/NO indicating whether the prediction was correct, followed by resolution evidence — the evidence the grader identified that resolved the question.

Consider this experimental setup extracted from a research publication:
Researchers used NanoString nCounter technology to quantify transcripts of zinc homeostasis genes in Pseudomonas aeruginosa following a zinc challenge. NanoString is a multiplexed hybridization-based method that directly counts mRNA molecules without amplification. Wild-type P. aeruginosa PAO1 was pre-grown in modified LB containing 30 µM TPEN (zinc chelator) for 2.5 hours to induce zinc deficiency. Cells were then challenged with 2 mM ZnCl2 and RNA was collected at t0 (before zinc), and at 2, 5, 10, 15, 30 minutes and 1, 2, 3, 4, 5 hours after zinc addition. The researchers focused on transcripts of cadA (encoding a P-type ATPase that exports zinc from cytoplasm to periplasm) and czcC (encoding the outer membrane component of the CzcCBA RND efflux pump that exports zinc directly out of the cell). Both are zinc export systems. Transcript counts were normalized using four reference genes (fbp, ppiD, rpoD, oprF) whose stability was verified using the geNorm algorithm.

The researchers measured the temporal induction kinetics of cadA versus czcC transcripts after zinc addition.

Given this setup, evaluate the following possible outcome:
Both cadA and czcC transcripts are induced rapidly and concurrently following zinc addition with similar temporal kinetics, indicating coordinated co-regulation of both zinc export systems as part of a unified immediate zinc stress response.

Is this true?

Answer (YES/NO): NO